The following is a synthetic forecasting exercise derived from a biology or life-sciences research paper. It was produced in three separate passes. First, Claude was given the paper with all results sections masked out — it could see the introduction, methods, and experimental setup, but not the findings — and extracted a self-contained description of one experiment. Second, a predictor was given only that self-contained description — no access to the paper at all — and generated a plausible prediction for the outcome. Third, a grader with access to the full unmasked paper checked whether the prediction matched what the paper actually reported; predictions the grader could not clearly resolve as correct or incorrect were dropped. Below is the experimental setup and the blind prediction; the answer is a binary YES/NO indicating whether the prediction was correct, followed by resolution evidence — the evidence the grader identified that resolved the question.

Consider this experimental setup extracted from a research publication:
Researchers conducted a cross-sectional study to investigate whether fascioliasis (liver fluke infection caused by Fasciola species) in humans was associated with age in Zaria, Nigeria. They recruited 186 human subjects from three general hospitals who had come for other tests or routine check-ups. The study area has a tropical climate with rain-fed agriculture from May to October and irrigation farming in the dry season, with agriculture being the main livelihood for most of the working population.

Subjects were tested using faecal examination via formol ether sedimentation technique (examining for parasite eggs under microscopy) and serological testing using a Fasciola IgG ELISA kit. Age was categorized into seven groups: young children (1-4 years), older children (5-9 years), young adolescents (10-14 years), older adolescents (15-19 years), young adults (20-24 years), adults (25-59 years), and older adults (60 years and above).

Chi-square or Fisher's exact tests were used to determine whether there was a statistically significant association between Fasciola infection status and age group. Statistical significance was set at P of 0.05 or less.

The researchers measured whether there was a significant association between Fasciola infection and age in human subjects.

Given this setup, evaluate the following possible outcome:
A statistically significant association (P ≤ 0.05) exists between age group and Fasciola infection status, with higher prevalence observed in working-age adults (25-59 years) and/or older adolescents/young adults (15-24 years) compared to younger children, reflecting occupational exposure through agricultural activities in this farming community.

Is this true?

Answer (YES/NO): NO